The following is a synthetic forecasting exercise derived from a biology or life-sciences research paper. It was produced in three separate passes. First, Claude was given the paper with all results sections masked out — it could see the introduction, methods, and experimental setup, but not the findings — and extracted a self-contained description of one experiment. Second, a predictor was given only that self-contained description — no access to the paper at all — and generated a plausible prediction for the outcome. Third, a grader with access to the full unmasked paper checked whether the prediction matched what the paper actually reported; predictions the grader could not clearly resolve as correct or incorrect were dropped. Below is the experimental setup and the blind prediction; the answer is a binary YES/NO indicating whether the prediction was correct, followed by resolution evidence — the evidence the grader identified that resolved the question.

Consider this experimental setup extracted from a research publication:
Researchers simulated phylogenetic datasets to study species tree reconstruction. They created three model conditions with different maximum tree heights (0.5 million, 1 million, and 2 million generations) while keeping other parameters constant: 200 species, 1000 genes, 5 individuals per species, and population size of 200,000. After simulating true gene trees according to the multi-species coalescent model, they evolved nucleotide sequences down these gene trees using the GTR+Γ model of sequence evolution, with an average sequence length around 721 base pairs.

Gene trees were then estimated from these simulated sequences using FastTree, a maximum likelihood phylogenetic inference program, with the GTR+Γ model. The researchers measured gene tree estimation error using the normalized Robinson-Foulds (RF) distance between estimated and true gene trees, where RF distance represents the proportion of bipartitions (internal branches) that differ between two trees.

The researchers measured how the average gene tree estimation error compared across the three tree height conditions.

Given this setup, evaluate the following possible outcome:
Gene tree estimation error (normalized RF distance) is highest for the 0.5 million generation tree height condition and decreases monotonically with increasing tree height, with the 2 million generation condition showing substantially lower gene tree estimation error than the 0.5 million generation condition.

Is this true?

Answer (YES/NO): YES